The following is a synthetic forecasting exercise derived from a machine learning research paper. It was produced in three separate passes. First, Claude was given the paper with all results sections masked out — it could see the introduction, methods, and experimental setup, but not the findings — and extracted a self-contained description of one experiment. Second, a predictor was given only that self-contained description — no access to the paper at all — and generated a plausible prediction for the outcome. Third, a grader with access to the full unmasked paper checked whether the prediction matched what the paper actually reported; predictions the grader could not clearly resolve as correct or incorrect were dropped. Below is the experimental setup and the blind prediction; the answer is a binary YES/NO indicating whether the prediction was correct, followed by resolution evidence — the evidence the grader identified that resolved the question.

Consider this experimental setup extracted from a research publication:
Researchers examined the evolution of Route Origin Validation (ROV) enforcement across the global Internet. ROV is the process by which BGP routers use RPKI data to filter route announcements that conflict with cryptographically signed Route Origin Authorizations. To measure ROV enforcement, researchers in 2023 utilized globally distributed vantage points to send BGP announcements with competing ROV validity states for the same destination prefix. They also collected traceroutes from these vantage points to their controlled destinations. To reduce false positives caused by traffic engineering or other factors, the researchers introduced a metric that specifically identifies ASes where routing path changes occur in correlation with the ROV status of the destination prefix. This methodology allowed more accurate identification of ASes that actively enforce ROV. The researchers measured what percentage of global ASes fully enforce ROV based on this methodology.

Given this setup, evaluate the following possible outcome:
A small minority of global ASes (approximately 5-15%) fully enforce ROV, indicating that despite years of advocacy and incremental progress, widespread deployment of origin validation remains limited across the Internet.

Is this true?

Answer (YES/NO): NO